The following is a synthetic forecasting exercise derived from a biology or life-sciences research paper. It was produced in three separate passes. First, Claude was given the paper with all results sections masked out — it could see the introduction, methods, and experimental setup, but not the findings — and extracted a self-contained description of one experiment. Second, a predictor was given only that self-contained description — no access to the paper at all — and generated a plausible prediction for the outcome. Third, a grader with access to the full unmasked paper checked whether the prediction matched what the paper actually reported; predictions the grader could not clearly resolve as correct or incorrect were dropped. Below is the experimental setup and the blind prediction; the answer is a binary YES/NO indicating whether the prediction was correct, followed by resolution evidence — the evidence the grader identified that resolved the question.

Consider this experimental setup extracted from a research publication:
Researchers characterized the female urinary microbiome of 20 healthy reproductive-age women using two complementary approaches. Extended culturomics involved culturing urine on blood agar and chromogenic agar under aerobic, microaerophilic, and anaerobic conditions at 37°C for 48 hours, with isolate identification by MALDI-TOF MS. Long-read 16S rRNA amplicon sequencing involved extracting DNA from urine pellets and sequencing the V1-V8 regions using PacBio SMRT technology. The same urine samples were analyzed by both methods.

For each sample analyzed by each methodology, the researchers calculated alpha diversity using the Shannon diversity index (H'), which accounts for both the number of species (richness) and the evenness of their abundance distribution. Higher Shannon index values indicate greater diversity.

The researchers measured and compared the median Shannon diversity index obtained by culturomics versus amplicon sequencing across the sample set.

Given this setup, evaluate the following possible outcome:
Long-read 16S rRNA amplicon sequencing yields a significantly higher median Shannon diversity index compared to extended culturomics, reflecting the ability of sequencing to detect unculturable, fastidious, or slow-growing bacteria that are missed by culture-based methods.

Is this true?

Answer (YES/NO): NO